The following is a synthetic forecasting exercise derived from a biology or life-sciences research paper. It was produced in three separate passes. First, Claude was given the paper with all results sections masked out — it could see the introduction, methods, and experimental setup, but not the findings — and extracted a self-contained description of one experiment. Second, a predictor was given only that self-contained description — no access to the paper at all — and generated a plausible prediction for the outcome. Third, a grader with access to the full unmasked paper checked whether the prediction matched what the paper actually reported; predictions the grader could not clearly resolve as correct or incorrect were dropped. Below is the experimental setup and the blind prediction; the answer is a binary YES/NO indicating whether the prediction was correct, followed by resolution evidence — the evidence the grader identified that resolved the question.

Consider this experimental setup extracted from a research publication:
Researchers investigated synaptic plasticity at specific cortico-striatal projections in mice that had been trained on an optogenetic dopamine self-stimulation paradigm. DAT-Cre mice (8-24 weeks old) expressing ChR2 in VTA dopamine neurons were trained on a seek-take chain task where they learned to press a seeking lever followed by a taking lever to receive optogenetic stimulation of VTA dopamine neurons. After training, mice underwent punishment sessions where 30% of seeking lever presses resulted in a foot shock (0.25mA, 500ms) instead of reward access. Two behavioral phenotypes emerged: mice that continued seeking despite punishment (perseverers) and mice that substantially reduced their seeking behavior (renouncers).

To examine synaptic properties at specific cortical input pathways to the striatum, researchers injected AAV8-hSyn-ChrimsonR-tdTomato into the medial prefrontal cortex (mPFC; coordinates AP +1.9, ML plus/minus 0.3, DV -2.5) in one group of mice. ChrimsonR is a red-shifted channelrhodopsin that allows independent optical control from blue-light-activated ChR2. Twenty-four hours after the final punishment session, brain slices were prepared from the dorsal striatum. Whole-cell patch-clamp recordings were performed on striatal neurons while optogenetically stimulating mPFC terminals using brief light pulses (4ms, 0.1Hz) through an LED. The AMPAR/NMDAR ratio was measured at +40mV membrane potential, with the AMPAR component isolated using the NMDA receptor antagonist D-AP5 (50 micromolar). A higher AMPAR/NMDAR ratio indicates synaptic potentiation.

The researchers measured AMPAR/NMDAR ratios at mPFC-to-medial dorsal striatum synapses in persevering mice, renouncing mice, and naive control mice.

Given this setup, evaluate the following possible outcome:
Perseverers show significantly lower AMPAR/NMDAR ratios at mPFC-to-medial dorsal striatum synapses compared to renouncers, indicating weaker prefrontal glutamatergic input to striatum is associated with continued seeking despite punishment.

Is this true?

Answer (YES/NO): NO